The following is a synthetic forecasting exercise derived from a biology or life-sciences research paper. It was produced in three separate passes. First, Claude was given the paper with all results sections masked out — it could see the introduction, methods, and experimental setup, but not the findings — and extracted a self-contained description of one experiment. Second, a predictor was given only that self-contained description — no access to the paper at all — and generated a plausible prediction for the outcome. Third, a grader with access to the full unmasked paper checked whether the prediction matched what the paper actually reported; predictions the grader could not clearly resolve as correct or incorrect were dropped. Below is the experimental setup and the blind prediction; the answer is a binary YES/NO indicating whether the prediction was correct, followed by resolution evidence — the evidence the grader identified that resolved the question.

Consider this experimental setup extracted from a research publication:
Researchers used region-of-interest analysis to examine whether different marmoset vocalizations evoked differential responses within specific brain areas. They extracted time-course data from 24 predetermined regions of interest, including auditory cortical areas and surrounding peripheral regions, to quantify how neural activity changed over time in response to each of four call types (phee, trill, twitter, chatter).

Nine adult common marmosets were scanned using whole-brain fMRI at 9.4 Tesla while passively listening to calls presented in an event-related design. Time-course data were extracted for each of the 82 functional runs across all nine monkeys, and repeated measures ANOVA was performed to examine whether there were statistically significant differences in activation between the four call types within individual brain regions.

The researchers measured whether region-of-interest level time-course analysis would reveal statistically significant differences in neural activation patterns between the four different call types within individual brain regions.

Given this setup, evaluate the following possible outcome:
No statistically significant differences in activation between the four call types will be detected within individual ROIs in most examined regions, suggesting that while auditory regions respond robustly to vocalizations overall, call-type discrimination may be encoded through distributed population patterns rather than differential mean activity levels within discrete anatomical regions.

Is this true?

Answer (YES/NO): NO